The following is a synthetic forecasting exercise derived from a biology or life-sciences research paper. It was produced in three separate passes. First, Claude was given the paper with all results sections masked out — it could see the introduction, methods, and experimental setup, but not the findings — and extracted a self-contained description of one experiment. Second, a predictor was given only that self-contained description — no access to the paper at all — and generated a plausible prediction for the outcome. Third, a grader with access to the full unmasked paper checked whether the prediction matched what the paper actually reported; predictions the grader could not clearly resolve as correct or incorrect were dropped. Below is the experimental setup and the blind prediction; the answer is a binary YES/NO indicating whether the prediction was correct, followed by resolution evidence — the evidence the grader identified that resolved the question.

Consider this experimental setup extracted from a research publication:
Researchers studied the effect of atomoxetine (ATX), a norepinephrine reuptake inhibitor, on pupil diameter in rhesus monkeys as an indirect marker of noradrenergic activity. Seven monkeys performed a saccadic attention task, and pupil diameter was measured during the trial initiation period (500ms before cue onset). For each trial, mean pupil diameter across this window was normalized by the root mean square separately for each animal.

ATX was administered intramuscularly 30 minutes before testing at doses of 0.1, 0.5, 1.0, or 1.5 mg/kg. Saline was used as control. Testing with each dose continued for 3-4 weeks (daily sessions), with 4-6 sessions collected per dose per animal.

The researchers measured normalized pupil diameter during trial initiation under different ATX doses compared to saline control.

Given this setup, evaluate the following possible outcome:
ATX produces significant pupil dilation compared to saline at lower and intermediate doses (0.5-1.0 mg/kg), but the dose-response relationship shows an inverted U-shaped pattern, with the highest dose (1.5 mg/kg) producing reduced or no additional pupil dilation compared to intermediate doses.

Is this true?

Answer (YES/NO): NO